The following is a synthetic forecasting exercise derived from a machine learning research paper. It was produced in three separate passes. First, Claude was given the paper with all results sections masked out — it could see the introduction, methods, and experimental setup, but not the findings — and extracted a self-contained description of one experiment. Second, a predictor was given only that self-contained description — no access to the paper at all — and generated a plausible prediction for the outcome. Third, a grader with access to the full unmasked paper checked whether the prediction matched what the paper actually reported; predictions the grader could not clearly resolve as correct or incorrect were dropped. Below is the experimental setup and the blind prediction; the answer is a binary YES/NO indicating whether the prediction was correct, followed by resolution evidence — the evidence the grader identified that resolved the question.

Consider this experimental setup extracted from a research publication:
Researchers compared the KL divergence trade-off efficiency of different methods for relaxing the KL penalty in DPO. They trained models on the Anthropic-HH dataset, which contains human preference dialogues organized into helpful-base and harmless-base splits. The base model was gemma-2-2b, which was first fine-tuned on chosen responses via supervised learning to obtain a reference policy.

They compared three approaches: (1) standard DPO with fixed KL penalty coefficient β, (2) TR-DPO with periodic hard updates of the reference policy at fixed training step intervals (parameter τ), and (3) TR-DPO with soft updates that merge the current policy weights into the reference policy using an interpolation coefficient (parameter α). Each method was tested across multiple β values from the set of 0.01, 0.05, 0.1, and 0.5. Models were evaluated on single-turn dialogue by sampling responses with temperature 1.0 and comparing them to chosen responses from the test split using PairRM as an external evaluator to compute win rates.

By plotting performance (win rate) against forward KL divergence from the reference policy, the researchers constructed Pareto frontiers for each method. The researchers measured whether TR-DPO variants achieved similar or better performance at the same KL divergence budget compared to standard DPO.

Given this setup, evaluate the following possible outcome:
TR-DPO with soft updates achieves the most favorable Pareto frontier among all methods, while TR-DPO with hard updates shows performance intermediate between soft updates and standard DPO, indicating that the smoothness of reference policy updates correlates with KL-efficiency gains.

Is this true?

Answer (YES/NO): NO